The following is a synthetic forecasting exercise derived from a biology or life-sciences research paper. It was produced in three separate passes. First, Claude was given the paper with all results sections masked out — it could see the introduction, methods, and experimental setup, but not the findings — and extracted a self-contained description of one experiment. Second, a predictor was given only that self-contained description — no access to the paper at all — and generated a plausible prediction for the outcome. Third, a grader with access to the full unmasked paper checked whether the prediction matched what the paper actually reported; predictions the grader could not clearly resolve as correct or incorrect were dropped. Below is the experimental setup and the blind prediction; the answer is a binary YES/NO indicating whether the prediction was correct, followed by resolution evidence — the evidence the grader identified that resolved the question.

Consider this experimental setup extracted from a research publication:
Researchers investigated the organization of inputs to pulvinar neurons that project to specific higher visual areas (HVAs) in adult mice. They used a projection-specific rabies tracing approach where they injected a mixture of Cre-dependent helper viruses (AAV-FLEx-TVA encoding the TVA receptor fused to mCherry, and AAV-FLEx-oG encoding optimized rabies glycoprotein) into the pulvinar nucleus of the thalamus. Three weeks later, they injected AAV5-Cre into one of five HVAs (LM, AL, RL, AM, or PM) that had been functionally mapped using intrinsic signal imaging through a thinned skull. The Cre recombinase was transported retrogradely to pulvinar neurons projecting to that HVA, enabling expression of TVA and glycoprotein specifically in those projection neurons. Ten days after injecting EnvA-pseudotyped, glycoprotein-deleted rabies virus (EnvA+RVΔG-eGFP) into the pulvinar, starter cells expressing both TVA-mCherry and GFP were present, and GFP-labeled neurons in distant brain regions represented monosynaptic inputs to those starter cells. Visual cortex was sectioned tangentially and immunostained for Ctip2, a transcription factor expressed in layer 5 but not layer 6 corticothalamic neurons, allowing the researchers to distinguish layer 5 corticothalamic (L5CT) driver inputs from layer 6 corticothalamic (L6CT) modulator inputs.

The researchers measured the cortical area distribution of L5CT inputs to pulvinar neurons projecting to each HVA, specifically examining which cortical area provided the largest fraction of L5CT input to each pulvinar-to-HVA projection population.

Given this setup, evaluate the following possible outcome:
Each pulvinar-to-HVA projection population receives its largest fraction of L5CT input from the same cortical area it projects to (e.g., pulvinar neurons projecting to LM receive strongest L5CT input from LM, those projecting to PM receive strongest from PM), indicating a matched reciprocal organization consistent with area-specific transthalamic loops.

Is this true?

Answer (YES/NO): NO